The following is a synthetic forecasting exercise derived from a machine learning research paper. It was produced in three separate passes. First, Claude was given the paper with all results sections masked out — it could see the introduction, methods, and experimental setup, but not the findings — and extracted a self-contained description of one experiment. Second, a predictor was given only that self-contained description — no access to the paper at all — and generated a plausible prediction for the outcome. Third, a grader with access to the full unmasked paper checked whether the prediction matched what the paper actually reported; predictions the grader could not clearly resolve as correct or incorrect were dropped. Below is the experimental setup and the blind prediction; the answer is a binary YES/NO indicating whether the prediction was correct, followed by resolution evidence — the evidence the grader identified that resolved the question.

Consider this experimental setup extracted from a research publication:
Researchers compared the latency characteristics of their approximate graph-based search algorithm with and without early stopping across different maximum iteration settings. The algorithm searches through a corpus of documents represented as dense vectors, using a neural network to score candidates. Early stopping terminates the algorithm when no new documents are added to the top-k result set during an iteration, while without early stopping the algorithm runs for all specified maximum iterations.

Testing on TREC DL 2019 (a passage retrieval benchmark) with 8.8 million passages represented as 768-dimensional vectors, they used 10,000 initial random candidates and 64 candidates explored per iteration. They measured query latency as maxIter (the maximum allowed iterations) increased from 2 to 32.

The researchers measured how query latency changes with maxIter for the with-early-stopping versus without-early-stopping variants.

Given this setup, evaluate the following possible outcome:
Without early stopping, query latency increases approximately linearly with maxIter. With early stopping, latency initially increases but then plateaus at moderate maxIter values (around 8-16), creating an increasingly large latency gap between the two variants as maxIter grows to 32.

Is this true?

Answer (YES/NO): YES